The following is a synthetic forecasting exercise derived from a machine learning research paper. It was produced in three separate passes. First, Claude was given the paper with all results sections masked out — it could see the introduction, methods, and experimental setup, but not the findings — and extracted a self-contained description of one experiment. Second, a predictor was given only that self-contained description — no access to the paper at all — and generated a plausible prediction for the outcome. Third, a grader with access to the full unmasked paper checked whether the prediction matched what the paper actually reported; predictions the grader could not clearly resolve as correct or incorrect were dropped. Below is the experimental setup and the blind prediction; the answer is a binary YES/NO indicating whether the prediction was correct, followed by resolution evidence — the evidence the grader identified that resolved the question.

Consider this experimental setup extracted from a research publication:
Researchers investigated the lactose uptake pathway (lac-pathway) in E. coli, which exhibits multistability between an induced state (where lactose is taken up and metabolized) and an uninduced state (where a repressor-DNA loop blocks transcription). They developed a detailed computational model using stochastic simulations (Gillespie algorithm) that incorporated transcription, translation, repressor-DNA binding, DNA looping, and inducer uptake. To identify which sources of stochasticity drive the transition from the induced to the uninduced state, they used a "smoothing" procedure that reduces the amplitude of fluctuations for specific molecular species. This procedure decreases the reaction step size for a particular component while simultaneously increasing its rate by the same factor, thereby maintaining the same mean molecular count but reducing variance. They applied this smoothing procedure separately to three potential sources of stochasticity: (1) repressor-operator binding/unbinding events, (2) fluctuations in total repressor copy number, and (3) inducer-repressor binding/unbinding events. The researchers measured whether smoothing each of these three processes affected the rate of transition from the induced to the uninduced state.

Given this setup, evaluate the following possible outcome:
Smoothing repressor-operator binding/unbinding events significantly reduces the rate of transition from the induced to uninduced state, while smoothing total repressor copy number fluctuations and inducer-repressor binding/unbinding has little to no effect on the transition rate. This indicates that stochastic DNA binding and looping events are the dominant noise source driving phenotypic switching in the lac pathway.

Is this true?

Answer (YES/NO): NO